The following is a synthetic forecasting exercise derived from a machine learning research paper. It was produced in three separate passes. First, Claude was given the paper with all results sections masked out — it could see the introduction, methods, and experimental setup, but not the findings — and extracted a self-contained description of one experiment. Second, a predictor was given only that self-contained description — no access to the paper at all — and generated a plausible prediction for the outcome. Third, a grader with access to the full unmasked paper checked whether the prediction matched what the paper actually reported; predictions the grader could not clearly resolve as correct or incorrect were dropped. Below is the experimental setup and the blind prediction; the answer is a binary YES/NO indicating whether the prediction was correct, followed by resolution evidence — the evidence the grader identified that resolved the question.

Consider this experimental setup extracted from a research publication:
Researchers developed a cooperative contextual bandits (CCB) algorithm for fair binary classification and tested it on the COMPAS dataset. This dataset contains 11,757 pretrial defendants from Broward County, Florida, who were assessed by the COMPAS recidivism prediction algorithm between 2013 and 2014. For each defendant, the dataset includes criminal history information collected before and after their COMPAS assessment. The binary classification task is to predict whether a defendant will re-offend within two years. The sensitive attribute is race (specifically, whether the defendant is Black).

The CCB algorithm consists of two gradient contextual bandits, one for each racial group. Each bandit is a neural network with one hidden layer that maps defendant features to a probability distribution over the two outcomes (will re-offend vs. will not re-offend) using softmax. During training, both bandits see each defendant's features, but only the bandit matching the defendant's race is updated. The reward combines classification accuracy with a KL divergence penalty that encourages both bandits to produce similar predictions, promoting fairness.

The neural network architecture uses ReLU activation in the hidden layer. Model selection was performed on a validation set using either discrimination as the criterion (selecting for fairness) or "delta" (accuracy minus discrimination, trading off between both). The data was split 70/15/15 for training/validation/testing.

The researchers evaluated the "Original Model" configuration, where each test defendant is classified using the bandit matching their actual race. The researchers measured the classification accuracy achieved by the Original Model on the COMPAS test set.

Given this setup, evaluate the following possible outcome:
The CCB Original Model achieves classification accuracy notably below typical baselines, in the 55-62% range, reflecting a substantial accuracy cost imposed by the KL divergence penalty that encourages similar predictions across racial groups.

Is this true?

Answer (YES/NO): NO